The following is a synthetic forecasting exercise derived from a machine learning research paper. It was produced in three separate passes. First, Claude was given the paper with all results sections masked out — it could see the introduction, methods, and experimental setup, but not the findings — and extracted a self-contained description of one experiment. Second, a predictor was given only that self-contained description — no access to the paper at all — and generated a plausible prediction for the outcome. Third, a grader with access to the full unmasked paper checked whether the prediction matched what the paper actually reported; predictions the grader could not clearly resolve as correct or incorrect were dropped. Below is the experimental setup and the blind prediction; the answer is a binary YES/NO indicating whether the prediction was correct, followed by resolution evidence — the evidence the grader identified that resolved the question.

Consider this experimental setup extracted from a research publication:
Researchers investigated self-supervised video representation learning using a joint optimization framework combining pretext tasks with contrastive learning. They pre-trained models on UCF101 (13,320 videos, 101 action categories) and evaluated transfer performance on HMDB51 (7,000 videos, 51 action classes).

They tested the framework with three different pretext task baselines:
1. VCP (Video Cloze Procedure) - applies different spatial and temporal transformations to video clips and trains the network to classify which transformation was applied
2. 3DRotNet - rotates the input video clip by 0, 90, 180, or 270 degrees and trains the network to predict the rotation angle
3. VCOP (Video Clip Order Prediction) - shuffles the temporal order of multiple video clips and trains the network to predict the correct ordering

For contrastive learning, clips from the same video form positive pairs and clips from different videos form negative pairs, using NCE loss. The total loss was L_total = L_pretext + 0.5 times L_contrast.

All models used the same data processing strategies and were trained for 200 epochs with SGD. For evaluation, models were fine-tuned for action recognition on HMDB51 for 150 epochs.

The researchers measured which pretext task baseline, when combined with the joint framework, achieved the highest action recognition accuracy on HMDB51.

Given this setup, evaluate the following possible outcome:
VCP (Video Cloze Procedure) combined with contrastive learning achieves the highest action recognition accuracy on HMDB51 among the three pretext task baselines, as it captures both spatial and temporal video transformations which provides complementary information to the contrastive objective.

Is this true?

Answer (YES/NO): YES